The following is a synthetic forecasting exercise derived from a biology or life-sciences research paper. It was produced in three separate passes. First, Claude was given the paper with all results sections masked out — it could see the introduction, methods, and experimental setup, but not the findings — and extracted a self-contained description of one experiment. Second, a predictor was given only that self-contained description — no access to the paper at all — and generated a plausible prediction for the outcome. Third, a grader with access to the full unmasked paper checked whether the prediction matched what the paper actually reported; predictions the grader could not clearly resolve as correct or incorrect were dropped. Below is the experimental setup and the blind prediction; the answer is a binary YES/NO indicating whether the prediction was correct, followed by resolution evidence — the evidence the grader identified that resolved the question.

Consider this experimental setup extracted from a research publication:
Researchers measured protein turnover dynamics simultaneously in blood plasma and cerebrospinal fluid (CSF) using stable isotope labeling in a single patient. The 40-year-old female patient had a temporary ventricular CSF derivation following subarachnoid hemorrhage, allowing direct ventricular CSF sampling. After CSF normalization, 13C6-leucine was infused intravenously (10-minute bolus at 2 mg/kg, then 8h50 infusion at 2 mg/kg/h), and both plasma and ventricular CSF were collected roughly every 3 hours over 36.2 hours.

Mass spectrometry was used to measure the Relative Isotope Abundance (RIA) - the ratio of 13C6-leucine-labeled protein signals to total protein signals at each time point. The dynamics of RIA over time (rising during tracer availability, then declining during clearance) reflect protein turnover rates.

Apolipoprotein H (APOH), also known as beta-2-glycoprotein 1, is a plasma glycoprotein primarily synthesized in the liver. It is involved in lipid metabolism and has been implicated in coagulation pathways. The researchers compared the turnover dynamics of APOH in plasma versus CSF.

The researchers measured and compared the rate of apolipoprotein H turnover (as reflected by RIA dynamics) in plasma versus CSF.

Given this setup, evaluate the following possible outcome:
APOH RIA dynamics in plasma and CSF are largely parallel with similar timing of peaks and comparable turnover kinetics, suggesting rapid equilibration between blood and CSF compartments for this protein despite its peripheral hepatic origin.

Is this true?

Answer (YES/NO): NO